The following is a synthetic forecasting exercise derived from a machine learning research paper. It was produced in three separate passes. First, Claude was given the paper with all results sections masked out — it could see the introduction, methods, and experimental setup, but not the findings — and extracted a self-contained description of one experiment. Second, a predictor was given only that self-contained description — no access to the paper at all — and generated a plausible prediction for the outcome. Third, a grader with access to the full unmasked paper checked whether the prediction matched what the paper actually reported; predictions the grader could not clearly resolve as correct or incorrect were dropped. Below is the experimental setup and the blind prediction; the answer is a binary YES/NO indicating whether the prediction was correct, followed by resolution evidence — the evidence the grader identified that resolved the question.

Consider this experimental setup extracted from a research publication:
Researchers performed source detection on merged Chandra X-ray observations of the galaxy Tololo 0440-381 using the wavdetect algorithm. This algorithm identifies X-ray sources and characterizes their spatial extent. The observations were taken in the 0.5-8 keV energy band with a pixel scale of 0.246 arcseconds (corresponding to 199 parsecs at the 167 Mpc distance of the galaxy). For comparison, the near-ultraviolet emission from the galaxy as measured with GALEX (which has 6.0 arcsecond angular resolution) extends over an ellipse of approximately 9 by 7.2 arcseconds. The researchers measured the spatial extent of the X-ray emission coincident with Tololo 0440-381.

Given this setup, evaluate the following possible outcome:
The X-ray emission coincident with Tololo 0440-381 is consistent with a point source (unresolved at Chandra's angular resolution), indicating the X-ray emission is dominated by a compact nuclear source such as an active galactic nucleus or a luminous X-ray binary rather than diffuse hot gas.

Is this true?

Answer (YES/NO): NO